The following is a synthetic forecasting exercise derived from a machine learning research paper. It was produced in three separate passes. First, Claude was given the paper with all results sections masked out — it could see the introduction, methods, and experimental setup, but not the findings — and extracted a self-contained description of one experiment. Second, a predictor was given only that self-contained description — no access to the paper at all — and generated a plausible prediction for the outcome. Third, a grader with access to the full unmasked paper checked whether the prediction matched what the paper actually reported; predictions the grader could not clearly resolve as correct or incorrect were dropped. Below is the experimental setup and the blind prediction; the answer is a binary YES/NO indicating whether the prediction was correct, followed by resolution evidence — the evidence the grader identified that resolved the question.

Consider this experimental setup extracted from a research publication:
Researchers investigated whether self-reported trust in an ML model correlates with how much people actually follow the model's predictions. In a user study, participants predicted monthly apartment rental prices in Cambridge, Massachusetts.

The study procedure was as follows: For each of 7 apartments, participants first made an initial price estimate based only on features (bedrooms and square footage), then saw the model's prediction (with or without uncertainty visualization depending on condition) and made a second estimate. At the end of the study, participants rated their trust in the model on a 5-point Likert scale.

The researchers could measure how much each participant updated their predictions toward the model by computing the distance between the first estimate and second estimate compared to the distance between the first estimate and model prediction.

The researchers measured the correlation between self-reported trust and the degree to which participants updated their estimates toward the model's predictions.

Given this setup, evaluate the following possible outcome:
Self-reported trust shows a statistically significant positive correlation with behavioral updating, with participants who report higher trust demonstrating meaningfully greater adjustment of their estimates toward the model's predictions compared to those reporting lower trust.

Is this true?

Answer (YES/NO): NO